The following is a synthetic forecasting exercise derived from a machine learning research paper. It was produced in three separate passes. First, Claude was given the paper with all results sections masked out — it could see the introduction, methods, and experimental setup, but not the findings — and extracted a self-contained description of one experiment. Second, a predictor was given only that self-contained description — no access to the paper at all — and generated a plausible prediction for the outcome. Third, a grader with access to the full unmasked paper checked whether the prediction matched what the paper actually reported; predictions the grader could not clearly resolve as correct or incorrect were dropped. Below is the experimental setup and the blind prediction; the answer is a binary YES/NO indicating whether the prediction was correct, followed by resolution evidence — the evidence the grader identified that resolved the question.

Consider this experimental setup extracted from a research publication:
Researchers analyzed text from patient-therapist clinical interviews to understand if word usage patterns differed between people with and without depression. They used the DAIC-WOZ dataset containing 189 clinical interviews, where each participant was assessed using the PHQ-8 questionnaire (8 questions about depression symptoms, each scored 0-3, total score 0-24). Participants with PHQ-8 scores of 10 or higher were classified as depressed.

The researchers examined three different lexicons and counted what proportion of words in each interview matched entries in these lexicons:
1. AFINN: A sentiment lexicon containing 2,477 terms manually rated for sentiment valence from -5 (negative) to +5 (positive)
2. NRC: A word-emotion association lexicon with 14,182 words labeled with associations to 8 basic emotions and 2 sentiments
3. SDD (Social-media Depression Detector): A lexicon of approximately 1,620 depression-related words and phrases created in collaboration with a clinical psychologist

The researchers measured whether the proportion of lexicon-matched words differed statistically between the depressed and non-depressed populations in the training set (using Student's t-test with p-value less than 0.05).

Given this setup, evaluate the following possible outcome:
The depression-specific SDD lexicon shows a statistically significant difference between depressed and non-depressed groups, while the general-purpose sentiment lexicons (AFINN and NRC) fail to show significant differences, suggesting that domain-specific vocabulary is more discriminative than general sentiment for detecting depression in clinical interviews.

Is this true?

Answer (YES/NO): YES